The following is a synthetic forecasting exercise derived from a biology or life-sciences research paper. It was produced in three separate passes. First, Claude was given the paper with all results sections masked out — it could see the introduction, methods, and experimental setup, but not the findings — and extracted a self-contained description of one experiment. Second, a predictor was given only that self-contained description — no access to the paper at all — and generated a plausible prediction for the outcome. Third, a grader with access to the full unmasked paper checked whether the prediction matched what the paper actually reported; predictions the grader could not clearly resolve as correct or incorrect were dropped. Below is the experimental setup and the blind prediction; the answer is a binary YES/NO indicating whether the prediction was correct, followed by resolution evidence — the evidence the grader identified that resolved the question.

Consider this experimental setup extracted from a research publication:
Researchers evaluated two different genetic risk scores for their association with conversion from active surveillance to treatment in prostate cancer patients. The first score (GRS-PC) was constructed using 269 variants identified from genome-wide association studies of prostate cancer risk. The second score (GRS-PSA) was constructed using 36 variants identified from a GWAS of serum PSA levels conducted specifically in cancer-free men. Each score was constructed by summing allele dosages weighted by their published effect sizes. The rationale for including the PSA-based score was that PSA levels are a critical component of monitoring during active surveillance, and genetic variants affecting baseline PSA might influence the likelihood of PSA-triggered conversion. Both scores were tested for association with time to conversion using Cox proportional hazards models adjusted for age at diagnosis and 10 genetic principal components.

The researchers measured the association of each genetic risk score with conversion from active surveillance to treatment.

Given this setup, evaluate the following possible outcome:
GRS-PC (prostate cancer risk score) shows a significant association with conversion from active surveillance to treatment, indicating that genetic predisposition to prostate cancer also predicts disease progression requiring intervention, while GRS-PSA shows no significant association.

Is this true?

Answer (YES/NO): NO